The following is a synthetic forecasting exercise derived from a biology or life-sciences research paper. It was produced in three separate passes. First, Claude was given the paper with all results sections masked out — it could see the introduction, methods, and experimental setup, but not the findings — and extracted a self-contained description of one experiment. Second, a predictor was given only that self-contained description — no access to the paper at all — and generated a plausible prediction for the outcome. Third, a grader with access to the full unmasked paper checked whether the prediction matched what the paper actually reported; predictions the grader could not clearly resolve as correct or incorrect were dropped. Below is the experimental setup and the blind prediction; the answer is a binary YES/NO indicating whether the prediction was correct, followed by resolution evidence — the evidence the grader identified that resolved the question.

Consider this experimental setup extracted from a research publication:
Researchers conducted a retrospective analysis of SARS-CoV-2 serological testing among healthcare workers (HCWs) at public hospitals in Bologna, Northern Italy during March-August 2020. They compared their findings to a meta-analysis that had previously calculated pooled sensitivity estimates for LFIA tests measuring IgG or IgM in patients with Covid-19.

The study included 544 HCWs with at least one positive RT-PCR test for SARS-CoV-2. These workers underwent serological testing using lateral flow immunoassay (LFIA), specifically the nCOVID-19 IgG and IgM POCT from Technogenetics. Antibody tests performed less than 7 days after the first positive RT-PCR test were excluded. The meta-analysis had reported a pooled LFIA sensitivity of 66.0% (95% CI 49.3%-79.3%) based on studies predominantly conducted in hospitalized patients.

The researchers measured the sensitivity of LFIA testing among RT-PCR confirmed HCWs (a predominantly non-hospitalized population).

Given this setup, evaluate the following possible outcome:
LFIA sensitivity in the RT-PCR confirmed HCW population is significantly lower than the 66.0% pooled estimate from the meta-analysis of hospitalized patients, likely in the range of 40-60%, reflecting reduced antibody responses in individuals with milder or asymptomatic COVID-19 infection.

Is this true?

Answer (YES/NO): NO